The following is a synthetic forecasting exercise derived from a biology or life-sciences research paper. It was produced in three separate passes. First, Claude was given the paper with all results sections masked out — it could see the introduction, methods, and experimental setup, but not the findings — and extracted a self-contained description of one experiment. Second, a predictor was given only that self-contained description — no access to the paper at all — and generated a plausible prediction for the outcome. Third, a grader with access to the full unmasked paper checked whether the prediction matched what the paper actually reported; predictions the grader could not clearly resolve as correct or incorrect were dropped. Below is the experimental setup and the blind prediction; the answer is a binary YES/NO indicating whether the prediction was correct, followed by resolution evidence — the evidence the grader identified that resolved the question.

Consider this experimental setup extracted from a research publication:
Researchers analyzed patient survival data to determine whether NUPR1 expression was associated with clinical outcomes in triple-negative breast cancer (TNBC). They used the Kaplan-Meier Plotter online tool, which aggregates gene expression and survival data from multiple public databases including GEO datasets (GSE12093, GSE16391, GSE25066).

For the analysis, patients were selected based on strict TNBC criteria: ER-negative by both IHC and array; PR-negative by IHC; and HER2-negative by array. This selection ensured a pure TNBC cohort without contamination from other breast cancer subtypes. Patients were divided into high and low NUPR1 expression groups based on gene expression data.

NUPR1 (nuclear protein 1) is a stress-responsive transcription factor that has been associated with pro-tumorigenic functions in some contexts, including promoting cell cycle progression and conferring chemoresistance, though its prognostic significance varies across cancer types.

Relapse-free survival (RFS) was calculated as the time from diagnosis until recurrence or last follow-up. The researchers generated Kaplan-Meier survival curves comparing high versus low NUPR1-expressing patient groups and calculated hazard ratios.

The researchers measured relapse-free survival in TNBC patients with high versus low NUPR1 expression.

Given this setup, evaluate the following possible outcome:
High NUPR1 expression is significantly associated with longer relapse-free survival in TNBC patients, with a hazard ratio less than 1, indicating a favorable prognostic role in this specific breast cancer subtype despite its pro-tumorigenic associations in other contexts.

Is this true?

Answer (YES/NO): NO